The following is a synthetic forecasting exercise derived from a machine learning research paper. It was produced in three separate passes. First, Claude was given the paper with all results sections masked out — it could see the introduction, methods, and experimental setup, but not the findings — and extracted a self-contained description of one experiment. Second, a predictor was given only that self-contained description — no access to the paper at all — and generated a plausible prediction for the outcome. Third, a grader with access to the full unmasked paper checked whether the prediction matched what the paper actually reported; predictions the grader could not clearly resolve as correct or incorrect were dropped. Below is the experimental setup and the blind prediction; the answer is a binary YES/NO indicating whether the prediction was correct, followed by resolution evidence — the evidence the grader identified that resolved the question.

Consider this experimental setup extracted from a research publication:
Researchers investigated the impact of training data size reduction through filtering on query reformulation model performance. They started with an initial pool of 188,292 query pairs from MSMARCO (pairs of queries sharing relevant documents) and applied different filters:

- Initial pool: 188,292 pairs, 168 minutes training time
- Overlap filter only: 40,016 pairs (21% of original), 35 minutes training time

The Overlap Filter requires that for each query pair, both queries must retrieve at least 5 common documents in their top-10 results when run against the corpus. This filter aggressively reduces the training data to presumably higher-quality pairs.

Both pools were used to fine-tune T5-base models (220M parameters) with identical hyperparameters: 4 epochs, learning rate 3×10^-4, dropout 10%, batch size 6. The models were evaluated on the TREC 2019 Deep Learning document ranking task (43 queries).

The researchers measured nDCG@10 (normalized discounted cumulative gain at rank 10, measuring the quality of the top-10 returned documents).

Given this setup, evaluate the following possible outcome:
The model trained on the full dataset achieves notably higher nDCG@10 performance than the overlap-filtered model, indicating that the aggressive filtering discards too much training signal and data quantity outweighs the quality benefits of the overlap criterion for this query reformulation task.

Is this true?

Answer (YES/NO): NO